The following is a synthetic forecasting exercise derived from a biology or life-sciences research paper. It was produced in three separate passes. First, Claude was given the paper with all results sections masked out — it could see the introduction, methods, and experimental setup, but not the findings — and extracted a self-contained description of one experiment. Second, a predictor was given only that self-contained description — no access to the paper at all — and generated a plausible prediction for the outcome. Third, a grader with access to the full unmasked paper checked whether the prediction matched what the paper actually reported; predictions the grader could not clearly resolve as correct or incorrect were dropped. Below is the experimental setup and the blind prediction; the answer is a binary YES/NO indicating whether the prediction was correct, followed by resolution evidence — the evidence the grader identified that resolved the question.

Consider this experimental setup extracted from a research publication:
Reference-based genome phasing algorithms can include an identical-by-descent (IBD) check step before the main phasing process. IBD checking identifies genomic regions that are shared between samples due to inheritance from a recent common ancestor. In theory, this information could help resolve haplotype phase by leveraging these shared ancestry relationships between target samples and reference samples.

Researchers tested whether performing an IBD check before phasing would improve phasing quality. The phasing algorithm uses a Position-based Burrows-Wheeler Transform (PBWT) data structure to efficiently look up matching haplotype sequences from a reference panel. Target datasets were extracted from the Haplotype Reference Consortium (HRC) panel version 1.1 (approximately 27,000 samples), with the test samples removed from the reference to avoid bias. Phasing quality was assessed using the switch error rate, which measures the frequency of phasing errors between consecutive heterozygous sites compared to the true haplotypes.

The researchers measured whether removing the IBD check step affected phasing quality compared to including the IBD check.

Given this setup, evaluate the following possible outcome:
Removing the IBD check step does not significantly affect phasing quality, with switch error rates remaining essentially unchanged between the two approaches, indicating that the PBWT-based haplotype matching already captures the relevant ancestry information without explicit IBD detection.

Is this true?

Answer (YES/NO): YES